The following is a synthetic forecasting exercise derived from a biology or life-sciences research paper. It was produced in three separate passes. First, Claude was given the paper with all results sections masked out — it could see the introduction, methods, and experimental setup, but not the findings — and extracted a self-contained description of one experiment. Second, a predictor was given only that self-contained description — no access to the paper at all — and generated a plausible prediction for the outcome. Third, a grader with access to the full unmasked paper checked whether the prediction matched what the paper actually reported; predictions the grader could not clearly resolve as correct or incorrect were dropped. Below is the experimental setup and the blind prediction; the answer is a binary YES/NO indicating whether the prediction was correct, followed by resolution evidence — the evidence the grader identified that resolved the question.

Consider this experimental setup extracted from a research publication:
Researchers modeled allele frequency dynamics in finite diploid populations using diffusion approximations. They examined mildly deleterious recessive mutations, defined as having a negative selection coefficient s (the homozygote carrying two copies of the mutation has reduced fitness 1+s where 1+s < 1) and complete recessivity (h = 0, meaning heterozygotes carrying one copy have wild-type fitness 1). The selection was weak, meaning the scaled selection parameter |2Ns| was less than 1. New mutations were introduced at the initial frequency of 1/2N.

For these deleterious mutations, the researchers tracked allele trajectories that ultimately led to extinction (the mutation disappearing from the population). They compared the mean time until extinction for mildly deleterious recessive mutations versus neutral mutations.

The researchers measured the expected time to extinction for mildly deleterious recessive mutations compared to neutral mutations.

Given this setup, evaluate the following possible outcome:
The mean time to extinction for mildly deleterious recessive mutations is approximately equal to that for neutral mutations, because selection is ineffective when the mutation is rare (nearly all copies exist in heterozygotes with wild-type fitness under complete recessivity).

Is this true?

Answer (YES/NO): NO